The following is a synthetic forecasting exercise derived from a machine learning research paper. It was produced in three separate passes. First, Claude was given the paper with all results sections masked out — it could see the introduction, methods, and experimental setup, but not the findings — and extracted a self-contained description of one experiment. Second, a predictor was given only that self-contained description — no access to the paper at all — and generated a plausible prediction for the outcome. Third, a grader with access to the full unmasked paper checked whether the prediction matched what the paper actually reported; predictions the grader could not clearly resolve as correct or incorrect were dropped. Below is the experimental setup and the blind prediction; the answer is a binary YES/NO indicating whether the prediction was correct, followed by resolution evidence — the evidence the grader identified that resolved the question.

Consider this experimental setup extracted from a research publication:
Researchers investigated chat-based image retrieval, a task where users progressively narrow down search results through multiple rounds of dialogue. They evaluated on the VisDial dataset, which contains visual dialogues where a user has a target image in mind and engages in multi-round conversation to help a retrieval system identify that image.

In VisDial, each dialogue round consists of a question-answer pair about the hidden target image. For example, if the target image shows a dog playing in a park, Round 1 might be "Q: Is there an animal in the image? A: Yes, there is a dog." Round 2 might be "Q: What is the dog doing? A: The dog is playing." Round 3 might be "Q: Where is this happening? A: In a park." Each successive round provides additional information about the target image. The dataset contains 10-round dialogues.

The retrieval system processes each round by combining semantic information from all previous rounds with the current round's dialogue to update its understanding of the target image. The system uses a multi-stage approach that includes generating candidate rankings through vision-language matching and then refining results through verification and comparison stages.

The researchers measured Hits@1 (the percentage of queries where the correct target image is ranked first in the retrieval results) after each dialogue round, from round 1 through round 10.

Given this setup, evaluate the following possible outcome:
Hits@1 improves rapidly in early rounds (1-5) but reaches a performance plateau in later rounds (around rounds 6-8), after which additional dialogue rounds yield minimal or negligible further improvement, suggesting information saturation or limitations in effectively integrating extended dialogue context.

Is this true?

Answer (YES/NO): NO